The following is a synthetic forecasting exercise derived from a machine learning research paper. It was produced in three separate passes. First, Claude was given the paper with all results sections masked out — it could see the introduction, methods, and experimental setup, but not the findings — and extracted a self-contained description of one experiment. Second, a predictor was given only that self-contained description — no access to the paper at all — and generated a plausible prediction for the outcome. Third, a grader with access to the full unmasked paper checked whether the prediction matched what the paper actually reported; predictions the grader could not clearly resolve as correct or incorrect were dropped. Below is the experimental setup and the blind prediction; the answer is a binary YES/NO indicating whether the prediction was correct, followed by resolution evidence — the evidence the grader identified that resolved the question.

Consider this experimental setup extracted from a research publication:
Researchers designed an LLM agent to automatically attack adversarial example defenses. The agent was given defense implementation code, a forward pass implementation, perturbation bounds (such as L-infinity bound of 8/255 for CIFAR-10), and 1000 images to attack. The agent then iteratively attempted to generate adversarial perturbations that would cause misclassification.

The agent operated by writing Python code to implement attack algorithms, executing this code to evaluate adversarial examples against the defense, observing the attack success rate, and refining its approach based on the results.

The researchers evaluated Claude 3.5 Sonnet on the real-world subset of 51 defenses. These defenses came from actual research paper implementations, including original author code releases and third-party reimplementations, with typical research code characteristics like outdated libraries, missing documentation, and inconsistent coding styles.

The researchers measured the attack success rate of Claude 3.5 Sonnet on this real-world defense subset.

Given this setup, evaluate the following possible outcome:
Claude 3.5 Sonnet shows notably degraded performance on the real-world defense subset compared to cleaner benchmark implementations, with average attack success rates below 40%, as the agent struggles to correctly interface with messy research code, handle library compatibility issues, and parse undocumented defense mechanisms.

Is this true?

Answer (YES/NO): YES